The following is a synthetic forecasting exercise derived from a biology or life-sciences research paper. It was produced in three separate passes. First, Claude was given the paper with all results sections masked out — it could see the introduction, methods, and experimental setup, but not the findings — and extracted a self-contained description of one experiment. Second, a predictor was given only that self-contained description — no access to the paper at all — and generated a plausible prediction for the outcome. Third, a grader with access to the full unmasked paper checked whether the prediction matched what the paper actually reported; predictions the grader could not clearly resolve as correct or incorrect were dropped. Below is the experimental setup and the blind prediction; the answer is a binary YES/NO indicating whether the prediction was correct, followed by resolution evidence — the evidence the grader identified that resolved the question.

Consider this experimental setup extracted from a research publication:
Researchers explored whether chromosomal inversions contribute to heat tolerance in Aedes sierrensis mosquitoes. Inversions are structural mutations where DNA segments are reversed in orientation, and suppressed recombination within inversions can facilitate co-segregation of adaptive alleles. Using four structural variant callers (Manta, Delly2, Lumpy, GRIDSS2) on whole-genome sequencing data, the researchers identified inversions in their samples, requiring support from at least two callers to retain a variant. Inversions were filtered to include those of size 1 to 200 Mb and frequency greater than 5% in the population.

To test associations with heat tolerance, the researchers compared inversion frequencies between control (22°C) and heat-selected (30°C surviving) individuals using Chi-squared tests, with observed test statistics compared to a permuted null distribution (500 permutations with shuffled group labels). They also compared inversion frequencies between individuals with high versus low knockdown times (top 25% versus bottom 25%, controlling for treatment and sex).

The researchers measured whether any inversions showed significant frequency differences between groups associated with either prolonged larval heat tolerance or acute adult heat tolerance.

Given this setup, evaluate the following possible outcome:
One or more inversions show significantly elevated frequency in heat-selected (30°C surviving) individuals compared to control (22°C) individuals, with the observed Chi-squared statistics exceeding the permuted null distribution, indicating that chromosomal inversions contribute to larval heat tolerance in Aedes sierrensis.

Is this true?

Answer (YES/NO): YES